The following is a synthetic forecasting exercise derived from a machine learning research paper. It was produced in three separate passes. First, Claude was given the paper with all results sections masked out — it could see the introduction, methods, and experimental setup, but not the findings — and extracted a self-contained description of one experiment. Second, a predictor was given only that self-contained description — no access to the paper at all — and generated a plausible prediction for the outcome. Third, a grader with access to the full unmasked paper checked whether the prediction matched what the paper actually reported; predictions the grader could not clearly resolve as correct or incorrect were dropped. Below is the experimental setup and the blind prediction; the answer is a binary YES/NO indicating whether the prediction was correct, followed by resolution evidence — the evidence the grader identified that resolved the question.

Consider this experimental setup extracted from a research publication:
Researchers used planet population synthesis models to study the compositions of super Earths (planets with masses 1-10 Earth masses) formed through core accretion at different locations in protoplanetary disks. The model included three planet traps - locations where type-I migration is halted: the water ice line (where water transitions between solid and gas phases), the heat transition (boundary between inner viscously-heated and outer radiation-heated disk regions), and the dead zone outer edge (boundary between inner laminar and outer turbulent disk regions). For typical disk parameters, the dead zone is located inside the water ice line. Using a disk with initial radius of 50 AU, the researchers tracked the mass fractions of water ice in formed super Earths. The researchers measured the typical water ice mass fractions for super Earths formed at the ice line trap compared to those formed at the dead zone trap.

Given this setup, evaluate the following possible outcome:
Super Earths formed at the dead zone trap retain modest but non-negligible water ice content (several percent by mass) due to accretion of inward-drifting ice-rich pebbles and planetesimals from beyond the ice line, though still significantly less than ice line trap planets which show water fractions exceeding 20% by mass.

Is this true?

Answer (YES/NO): NO